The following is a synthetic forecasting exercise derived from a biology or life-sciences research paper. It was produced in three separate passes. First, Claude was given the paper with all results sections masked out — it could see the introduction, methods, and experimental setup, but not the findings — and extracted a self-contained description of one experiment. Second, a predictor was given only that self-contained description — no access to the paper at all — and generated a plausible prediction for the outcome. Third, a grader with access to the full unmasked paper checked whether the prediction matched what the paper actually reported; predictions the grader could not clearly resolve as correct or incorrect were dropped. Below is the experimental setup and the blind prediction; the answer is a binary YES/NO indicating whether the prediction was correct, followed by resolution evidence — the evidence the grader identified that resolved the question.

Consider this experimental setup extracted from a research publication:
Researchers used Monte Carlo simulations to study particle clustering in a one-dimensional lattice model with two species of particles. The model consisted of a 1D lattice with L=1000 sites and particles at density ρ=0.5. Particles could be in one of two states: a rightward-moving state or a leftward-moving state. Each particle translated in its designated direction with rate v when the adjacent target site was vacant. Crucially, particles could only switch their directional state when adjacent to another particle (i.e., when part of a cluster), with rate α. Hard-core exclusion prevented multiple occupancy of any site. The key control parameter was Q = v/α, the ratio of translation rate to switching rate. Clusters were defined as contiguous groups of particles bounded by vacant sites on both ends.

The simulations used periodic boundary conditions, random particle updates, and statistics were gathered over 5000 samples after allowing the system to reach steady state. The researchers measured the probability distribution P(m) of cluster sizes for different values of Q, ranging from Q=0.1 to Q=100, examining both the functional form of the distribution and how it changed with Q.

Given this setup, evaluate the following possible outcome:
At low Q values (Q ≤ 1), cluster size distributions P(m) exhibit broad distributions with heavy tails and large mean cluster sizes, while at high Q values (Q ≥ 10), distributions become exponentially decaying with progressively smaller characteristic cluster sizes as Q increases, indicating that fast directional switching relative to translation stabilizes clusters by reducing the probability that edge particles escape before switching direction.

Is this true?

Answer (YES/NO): NO